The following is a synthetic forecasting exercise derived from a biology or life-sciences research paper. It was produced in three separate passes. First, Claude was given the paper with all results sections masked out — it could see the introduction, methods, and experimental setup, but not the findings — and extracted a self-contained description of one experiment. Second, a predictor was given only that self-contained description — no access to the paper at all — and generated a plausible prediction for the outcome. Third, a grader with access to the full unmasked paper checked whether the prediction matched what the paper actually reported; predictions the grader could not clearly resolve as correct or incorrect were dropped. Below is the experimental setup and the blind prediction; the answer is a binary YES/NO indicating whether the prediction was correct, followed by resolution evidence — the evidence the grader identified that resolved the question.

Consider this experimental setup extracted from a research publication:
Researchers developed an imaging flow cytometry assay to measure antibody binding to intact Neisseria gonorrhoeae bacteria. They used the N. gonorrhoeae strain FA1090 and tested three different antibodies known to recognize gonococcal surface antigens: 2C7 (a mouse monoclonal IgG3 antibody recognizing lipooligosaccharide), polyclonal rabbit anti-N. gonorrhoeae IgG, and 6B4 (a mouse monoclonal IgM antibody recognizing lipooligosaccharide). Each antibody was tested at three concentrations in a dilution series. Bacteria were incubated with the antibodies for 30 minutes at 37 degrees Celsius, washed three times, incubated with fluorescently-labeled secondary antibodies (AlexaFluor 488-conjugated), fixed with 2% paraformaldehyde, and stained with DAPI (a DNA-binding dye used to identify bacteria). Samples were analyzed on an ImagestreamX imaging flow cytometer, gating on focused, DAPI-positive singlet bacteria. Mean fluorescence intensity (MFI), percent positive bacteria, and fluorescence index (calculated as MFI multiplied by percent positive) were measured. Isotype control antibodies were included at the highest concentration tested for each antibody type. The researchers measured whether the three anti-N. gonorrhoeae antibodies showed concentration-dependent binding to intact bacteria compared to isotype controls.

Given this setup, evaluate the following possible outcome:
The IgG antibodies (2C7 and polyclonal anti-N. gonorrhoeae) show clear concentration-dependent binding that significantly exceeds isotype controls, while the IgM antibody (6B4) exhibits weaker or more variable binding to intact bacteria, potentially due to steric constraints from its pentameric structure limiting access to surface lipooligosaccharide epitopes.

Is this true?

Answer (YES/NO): NO